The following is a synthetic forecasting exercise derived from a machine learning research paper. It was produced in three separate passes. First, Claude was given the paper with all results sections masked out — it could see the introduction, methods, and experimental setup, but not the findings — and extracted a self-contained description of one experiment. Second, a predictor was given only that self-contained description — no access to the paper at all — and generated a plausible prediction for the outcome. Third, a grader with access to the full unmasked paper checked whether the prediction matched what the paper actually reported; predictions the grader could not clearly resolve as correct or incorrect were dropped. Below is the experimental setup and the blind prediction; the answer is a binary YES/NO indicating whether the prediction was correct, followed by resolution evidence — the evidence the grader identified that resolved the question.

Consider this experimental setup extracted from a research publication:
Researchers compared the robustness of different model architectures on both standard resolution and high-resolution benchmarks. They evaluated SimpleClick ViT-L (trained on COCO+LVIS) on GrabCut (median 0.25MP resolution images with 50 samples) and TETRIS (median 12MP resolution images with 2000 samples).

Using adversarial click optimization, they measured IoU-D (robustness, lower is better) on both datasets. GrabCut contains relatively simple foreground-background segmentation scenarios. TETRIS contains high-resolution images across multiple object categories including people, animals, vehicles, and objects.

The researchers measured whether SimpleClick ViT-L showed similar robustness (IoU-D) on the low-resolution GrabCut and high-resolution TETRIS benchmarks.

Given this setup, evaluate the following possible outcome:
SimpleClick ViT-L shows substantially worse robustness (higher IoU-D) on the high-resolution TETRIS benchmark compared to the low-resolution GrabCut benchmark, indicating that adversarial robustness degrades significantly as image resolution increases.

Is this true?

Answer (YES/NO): YES